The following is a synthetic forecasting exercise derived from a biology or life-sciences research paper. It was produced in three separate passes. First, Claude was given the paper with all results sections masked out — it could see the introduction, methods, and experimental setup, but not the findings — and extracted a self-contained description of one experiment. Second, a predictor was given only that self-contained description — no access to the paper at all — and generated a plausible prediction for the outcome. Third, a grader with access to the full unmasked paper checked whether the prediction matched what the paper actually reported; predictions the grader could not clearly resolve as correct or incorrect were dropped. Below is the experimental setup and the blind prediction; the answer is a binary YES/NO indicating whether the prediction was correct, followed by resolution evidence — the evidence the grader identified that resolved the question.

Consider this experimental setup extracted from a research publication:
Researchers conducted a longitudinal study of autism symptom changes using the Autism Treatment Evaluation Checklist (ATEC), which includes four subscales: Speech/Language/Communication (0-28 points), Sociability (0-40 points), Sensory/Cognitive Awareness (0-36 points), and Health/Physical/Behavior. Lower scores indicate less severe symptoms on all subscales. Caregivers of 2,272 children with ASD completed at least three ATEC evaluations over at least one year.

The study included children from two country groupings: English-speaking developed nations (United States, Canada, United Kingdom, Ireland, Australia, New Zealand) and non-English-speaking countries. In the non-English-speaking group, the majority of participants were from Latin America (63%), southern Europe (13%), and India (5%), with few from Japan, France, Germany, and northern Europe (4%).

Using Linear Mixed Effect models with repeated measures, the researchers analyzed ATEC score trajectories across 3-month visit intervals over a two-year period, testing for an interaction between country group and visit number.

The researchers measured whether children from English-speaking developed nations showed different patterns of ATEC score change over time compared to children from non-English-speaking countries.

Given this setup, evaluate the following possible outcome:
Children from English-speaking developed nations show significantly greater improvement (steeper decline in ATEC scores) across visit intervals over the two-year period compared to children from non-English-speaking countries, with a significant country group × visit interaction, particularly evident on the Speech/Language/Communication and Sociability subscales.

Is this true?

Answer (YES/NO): NO